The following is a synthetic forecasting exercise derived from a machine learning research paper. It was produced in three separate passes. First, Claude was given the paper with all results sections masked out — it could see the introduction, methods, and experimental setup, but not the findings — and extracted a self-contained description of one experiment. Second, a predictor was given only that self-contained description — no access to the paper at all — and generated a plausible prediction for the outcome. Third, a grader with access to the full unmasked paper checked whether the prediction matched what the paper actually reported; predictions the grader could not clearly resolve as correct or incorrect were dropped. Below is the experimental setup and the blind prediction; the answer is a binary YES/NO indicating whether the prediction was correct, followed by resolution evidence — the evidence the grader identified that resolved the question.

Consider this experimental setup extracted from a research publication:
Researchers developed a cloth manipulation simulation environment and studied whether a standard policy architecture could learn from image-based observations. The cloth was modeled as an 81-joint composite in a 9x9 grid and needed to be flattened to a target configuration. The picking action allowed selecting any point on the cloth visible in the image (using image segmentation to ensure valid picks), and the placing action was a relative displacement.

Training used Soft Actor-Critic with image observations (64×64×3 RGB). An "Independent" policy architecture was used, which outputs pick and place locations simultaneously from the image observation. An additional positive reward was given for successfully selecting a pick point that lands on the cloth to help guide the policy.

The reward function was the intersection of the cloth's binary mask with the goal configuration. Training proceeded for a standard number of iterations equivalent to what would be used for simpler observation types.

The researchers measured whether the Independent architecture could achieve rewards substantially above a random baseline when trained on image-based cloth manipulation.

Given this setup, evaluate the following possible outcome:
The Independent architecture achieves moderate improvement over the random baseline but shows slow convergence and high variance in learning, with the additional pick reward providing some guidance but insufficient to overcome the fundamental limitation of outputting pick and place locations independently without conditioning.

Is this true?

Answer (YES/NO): NO